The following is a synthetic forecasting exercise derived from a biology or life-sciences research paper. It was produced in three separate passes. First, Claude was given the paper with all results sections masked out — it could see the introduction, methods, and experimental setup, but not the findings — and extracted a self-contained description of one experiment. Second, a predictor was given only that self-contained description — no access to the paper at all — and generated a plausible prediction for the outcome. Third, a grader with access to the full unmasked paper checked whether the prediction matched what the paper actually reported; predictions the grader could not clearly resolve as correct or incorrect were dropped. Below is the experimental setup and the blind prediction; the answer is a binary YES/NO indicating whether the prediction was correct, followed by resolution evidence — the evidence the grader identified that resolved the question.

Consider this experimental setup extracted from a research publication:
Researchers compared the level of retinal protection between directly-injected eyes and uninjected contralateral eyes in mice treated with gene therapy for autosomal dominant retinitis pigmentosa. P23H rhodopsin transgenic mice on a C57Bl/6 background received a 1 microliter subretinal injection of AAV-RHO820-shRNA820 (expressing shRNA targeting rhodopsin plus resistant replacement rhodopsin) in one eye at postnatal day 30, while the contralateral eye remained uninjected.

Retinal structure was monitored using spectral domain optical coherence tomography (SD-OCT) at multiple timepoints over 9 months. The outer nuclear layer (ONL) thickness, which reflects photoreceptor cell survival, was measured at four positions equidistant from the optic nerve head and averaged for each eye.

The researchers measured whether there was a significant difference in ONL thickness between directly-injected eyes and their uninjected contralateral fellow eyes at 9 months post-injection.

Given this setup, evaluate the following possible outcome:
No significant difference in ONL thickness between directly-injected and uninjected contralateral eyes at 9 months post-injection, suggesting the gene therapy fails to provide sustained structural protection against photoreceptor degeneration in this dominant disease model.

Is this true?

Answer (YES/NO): NO